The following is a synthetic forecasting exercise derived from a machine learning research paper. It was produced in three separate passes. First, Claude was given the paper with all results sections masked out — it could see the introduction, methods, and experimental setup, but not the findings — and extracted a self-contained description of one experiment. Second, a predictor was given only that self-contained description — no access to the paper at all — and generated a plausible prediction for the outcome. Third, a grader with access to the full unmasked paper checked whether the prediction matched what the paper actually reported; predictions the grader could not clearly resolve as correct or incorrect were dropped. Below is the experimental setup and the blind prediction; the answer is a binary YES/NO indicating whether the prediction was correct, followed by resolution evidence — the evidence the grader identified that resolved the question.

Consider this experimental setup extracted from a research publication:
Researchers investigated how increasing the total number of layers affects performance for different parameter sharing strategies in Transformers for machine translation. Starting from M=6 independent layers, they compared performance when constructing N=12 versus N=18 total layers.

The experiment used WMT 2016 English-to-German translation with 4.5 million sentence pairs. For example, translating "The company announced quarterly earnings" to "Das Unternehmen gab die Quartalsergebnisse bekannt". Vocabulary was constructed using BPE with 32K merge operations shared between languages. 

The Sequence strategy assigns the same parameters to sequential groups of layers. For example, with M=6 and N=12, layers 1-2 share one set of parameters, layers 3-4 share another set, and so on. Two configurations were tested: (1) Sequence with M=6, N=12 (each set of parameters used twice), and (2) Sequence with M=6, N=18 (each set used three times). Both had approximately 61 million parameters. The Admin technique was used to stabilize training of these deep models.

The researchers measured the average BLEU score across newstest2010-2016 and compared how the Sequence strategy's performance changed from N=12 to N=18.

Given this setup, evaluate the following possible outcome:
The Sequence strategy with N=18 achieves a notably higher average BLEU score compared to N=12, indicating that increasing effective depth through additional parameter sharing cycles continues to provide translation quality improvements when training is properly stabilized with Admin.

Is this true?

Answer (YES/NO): NO